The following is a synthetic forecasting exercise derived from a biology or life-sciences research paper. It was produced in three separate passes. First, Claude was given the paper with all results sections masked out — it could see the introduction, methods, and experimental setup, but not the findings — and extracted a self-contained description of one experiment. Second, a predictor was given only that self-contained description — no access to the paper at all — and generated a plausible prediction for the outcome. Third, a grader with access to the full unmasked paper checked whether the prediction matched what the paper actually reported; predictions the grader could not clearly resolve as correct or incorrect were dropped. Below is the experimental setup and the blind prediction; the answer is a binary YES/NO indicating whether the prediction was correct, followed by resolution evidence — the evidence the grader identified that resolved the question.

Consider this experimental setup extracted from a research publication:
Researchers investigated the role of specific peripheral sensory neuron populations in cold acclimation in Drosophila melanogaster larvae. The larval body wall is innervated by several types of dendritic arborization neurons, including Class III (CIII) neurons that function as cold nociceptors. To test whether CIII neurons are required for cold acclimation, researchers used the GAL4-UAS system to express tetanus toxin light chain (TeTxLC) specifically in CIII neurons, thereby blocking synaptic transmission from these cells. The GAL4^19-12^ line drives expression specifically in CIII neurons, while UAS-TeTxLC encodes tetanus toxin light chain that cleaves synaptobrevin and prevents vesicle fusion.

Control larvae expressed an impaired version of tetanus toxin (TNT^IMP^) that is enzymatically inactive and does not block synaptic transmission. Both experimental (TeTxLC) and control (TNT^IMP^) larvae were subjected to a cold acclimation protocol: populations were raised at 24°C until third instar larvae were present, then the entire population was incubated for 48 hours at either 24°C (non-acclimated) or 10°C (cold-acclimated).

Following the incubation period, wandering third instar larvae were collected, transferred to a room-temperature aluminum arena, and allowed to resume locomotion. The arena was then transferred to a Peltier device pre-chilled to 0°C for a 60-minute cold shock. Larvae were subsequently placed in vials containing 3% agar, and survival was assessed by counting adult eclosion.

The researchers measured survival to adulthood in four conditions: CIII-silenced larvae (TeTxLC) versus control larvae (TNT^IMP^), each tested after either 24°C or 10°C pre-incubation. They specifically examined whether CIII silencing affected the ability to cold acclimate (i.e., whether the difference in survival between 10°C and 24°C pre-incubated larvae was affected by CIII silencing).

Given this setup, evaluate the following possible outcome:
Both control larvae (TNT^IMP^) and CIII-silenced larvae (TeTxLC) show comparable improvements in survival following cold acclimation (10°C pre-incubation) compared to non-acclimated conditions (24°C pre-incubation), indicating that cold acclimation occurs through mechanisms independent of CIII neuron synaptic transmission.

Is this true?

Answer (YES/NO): NO